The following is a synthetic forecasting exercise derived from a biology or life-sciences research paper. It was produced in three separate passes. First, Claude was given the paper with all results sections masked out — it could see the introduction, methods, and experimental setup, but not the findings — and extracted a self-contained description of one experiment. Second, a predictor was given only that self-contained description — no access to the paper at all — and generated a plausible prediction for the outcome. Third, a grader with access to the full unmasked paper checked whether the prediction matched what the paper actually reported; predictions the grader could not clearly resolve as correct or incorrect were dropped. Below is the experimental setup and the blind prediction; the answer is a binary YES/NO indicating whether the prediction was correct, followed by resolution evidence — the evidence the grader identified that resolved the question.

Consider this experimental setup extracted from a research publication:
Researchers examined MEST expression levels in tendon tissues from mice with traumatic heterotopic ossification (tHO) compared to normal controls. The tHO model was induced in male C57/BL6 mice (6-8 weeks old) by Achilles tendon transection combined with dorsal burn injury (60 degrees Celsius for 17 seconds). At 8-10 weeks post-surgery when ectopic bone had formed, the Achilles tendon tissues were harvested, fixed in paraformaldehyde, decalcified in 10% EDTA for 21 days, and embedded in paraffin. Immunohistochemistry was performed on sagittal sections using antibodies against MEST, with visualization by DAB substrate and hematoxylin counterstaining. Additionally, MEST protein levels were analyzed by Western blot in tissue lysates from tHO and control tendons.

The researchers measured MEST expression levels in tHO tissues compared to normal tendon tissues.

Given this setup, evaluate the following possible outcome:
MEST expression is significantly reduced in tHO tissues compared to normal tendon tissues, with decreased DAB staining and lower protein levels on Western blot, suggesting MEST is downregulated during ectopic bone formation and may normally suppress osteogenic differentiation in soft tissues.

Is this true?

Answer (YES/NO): NO